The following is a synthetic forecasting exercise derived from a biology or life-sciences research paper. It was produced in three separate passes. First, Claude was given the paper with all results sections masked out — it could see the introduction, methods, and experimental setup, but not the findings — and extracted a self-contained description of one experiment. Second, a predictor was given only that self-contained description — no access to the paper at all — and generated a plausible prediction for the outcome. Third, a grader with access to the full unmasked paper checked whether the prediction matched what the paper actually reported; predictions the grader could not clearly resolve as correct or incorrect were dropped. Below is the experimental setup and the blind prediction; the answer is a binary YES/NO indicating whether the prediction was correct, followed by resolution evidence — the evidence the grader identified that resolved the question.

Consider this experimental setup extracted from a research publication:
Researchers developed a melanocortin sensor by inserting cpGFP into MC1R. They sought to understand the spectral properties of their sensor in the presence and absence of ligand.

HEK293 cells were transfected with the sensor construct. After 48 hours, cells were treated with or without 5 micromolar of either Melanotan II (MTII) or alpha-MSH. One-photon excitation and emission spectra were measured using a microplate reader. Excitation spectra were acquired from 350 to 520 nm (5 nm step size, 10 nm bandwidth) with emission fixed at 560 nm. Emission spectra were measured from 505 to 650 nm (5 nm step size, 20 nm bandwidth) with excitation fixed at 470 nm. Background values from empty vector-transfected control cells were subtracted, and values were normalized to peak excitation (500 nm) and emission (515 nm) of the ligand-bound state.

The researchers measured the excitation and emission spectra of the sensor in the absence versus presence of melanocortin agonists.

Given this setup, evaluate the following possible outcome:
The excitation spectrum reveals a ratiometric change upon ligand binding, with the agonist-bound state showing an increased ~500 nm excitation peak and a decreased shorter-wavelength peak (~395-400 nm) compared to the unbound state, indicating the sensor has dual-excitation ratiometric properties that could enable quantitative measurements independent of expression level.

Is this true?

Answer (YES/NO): NO